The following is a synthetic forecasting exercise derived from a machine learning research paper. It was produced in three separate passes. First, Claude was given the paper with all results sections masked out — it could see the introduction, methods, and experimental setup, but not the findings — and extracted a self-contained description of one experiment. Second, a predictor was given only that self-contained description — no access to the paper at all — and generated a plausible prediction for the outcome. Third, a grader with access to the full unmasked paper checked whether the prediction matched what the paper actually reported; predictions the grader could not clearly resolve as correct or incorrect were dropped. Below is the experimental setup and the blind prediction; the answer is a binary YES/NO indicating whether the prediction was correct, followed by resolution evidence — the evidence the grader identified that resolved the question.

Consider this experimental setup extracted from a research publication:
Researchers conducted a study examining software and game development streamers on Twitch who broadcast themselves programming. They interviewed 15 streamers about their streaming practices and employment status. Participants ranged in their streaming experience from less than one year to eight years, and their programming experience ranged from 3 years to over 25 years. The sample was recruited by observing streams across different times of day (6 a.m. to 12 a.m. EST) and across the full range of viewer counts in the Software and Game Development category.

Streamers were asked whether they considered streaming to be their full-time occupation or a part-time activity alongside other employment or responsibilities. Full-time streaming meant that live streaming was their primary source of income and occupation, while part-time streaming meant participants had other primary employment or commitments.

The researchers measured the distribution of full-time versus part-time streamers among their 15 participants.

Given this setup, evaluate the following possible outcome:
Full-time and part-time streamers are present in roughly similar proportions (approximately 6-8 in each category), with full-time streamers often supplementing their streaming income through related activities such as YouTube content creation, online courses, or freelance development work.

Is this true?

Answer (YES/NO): NO